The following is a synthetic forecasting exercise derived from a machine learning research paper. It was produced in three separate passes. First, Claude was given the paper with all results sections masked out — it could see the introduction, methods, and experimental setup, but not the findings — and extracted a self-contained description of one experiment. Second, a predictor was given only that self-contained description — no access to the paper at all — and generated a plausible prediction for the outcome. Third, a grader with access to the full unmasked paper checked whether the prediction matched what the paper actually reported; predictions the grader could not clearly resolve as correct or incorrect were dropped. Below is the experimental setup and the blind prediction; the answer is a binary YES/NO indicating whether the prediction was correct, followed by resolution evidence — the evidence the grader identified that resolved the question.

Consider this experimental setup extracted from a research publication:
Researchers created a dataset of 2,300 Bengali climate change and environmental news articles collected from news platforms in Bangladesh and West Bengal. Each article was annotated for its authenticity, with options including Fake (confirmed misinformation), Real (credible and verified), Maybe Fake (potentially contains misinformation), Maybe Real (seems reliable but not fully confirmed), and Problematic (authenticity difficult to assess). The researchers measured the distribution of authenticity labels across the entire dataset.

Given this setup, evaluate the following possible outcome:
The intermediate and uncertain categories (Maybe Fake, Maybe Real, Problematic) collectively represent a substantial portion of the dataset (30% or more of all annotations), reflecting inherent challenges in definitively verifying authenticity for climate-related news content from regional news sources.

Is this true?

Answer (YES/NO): NO